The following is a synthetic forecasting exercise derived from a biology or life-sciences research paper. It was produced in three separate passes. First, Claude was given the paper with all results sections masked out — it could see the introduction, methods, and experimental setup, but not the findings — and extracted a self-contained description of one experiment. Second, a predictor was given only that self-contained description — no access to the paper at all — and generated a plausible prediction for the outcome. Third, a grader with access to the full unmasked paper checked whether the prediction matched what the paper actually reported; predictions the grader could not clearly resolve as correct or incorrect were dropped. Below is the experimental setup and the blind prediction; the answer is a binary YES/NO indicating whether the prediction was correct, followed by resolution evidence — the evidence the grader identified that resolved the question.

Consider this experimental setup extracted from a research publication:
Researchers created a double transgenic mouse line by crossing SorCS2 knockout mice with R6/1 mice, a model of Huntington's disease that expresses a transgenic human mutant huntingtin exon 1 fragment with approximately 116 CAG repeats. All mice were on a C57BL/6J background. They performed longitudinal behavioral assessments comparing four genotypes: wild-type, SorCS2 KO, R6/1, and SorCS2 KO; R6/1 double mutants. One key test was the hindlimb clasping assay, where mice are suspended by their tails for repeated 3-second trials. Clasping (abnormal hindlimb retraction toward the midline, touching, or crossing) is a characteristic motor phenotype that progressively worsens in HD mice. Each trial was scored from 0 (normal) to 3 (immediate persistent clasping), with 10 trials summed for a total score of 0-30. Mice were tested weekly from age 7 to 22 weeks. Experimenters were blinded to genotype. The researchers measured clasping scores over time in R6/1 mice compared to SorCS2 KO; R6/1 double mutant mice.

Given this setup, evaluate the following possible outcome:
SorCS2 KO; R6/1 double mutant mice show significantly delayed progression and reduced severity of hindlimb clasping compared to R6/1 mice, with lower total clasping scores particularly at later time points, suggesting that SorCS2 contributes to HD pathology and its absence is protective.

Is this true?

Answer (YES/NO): NO